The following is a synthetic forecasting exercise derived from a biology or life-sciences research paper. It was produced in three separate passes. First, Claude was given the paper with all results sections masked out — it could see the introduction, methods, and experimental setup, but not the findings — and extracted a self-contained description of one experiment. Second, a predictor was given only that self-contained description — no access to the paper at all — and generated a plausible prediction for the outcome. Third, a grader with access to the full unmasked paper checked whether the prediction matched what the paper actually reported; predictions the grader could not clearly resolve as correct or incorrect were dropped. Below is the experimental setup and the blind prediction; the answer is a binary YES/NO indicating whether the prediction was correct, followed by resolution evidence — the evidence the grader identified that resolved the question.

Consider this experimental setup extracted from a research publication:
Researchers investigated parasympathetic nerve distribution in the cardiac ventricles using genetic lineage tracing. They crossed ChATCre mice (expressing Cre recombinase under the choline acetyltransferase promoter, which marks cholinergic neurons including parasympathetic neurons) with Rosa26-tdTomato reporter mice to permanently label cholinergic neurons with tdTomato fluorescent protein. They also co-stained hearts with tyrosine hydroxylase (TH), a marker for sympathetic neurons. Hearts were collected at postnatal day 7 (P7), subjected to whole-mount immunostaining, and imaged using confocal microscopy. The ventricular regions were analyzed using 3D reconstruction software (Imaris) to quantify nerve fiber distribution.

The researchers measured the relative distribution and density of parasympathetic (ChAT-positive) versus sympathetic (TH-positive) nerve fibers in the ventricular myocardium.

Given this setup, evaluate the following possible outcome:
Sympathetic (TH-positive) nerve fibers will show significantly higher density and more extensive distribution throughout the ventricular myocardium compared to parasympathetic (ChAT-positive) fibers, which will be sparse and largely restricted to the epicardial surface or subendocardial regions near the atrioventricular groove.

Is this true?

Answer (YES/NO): NO